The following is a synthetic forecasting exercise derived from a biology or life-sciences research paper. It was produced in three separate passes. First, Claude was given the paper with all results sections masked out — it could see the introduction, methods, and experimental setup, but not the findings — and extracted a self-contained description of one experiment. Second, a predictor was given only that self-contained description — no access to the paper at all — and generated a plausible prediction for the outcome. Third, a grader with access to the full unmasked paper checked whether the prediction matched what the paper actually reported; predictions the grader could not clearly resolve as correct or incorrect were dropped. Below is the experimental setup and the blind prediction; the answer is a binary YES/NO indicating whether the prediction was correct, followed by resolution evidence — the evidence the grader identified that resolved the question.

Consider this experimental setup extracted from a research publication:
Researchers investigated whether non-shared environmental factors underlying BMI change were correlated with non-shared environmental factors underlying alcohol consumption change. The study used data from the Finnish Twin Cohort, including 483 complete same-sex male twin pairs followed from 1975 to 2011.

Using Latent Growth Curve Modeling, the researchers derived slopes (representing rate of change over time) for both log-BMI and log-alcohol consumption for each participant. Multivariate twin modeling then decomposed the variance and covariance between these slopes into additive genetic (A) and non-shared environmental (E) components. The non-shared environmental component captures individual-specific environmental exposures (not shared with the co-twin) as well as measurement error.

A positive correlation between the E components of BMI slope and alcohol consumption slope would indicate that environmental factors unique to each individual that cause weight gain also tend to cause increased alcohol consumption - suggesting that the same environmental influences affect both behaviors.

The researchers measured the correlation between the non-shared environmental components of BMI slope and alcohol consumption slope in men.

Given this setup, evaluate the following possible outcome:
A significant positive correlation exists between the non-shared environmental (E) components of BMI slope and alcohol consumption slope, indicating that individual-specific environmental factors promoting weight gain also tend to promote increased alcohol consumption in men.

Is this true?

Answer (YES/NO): YES